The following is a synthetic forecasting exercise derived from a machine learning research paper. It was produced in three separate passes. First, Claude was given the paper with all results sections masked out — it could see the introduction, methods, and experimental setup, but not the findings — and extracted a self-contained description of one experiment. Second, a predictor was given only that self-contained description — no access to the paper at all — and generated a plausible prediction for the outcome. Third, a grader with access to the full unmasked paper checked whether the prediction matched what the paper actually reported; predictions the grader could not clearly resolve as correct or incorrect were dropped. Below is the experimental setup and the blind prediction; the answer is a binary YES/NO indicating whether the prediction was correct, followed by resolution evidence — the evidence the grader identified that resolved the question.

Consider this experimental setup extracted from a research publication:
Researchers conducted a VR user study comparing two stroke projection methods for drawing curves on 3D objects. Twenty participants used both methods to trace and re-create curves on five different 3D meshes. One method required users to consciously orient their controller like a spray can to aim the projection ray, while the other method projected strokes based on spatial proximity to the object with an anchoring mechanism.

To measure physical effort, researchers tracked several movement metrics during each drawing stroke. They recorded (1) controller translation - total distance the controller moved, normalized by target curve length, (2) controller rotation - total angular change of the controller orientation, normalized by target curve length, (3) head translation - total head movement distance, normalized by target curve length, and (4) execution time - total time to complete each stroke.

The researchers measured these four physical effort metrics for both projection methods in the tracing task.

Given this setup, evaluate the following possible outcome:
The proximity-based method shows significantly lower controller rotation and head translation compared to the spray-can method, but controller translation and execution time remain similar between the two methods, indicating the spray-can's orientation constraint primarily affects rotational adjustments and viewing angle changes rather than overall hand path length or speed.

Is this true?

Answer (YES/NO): NO